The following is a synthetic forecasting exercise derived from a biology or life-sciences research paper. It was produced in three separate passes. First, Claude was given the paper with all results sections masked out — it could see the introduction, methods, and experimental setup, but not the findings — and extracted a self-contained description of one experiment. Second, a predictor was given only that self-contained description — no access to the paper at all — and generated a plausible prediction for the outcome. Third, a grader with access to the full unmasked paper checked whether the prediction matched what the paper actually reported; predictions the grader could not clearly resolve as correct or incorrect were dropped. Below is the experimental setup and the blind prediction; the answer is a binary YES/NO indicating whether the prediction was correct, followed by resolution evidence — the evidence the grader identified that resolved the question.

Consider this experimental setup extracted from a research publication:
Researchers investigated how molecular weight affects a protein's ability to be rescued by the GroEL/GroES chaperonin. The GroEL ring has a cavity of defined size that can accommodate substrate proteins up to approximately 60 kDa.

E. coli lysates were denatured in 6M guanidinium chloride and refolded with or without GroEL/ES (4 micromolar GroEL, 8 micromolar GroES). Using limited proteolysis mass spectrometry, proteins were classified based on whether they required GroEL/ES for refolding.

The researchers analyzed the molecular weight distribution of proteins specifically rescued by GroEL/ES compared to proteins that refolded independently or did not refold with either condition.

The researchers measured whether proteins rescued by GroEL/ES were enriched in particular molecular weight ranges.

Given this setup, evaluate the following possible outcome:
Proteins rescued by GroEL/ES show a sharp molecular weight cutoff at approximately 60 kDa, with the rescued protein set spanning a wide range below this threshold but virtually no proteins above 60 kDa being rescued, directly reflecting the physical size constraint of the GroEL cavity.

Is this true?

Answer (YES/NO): NO